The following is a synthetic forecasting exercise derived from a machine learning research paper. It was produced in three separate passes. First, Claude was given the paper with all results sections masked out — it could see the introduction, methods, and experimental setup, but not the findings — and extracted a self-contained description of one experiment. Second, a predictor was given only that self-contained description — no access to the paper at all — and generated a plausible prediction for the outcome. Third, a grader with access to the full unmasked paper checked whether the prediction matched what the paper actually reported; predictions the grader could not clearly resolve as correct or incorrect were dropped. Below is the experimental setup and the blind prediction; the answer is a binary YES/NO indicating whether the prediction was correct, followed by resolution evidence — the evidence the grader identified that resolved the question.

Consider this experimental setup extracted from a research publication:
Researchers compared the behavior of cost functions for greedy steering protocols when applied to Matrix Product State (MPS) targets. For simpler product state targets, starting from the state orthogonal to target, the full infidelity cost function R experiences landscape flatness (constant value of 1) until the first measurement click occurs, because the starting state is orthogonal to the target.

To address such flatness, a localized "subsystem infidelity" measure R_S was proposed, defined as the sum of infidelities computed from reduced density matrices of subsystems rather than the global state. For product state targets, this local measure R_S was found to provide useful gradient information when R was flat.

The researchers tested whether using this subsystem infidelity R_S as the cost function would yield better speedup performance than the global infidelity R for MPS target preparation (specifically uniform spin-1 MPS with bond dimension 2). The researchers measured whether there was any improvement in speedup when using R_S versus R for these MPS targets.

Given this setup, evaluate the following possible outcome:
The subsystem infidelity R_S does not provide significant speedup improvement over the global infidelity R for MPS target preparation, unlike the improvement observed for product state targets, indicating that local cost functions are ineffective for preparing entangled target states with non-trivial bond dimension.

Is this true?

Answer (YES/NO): YES